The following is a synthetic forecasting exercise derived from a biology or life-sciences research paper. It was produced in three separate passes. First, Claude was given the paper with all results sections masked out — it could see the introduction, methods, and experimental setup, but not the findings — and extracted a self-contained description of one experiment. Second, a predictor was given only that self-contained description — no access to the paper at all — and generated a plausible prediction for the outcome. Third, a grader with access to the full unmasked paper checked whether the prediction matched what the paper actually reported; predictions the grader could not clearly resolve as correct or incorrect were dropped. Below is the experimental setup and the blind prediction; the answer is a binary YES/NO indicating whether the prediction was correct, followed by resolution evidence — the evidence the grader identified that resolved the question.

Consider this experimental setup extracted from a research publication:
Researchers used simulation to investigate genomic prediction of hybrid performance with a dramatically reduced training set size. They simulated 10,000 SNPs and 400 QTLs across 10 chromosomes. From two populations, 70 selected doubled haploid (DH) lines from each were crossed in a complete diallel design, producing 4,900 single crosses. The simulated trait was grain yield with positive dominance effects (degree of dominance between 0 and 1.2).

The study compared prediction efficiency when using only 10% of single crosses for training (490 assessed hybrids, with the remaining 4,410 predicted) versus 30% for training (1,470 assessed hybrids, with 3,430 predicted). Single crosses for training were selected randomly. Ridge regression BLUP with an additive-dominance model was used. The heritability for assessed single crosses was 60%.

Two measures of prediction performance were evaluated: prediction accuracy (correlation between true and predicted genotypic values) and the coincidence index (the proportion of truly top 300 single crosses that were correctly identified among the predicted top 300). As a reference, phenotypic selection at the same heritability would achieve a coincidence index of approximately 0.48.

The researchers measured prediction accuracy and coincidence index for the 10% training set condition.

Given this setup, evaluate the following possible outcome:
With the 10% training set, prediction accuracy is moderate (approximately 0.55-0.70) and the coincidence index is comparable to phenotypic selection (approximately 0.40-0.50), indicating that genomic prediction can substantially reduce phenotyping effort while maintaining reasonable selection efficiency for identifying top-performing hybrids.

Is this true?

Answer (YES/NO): NO